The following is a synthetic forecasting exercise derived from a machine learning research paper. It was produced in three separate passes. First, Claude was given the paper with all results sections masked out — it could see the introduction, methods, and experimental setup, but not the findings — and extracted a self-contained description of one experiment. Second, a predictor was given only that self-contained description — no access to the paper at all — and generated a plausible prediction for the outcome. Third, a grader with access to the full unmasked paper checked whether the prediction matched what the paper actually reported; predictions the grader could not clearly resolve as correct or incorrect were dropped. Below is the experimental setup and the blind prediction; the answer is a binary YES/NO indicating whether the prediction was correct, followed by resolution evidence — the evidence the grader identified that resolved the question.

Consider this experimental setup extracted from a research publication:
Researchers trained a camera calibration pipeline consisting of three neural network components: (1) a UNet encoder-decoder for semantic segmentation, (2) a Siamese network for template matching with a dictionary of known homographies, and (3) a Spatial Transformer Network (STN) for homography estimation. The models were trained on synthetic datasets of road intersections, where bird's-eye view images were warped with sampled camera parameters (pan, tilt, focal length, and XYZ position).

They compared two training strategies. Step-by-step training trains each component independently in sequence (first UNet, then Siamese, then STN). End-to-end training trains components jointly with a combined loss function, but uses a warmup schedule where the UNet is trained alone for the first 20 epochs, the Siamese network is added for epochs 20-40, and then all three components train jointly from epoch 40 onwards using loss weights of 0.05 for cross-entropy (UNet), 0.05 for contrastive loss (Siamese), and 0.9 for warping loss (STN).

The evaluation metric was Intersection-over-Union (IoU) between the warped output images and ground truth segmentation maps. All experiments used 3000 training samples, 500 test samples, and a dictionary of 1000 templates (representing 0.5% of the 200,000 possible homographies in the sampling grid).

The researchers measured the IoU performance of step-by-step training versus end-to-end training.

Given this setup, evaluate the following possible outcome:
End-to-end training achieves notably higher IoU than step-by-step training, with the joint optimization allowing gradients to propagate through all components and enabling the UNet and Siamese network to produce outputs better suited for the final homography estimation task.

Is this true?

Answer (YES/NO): NO